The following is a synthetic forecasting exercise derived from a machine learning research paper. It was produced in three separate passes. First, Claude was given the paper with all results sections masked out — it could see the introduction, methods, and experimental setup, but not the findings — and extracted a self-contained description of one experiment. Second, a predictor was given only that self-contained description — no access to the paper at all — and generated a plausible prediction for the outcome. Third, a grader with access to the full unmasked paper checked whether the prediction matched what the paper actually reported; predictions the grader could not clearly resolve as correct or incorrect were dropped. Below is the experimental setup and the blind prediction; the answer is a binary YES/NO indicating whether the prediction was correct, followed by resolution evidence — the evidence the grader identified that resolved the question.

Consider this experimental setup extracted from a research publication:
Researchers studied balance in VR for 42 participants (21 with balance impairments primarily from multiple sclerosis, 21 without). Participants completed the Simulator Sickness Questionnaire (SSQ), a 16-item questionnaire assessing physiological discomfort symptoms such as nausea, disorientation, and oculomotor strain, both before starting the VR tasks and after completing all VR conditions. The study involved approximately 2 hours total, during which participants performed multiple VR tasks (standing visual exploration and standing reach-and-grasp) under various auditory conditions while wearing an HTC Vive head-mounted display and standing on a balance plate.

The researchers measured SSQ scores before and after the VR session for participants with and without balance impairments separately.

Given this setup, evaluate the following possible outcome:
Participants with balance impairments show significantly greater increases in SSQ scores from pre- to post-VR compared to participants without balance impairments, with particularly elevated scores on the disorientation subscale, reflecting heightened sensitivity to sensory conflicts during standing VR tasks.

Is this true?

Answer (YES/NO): NO